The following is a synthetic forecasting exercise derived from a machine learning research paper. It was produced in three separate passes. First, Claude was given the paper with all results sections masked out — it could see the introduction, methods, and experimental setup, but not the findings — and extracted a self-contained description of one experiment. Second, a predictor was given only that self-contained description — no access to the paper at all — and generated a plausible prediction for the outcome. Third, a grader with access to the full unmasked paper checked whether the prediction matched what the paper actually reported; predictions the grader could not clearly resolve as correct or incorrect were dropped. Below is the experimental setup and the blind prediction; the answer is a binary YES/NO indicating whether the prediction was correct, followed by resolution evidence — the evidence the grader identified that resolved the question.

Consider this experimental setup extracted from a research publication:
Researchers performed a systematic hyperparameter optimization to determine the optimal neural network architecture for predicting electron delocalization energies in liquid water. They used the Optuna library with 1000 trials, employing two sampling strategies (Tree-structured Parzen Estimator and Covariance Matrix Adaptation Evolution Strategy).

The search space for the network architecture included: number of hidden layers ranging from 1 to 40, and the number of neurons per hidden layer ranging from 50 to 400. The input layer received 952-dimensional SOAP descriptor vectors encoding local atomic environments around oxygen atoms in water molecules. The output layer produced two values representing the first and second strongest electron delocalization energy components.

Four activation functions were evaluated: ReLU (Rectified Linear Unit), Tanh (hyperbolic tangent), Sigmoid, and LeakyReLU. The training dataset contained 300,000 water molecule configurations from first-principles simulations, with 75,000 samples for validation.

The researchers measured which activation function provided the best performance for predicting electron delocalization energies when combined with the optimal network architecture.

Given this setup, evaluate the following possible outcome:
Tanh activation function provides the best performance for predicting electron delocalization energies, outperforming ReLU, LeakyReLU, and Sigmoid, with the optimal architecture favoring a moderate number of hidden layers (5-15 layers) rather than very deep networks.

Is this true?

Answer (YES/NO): NO